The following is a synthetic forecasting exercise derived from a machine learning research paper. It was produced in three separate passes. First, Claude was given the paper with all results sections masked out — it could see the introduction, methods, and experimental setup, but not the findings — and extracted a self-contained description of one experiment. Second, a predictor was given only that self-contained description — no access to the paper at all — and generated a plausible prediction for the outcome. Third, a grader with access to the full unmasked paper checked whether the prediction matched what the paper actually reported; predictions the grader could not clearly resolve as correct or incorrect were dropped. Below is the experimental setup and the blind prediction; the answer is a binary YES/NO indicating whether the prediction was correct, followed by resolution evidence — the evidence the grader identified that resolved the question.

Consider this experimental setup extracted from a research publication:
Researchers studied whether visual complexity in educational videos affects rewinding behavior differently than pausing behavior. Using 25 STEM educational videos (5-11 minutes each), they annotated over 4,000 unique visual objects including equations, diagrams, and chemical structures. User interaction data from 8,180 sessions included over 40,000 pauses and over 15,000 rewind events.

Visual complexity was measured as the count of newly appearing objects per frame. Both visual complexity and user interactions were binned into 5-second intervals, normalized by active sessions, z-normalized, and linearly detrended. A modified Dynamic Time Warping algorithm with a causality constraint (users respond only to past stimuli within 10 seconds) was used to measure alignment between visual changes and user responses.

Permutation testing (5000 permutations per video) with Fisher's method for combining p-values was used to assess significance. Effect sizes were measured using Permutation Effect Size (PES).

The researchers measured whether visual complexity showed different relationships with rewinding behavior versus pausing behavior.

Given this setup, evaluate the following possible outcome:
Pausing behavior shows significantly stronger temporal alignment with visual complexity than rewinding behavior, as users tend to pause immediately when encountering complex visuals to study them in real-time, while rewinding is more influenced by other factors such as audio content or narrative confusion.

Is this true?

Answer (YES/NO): NO